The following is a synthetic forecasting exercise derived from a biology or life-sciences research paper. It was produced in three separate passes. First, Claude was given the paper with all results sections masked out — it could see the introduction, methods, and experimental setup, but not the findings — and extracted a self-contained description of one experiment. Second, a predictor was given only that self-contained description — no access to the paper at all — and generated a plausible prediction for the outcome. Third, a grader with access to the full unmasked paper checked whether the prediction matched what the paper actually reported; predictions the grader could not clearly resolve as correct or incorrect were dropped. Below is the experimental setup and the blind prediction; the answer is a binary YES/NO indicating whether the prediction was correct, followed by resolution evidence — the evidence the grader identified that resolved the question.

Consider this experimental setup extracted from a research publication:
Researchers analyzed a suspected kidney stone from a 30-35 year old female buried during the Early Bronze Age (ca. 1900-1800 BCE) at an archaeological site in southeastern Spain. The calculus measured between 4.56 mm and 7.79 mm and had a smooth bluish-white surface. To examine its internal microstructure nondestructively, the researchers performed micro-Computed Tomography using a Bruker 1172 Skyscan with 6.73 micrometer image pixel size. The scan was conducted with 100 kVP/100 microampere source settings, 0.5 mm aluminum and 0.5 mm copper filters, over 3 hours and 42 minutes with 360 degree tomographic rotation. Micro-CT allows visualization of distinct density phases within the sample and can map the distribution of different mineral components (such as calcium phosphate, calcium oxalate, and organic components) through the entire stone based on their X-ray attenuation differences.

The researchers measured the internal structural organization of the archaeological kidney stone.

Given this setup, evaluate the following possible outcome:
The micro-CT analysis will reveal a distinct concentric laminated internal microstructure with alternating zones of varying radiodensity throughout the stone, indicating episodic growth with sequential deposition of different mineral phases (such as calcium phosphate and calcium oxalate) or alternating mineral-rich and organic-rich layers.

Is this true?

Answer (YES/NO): NO